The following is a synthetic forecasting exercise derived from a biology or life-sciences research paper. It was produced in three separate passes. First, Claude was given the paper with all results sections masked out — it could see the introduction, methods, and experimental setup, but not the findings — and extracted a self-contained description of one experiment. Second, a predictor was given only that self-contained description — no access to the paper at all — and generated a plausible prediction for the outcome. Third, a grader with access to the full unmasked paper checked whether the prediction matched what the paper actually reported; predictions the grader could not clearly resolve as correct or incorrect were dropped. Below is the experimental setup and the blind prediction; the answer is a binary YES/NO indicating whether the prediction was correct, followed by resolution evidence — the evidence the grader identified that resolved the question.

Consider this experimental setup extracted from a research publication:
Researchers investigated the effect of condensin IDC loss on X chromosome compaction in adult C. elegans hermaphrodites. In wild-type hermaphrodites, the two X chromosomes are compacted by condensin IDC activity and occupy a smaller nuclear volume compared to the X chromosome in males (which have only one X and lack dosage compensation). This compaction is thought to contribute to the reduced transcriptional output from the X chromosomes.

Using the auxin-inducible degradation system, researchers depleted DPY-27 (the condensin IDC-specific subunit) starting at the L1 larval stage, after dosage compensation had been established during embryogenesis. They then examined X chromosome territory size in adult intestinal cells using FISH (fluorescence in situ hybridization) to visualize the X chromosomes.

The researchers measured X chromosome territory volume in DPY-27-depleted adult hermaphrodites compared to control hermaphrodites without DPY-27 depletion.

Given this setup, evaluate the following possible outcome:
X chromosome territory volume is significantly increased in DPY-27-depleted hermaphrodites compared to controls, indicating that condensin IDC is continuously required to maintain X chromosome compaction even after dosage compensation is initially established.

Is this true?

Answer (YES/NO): YES